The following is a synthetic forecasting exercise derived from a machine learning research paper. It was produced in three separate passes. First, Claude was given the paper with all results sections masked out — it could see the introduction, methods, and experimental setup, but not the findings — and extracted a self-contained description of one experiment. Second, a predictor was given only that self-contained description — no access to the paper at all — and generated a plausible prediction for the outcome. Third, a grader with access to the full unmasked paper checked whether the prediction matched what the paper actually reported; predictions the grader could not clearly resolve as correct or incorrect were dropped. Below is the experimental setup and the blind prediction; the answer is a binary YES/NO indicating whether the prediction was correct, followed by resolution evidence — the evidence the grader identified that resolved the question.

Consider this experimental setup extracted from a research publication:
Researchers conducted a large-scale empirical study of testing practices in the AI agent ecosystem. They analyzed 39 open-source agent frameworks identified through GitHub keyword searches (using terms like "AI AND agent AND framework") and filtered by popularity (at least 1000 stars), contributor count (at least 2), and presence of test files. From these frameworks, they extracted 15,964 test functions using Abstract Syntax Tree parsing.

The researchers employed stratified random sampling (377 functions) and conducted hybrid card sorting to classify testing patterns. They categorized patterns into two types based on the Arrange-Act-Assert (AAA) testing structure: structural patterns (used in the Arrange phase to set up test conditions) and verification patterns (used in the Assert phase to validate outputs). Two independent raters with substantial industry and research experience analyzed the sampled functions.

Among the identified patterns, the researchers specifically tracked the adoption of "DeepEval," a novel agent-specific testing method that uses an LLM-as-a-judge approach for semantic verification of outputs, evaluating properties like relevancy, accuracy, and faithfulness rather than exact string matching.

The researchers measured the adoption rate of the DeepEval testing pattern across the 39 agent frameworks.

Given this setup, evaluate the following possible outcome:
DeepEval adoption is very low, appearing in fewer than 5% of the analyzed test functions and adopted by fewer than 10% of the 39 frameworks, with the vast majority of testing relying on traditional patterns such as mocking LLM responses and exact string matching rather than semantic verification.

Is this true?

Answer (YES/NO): YES